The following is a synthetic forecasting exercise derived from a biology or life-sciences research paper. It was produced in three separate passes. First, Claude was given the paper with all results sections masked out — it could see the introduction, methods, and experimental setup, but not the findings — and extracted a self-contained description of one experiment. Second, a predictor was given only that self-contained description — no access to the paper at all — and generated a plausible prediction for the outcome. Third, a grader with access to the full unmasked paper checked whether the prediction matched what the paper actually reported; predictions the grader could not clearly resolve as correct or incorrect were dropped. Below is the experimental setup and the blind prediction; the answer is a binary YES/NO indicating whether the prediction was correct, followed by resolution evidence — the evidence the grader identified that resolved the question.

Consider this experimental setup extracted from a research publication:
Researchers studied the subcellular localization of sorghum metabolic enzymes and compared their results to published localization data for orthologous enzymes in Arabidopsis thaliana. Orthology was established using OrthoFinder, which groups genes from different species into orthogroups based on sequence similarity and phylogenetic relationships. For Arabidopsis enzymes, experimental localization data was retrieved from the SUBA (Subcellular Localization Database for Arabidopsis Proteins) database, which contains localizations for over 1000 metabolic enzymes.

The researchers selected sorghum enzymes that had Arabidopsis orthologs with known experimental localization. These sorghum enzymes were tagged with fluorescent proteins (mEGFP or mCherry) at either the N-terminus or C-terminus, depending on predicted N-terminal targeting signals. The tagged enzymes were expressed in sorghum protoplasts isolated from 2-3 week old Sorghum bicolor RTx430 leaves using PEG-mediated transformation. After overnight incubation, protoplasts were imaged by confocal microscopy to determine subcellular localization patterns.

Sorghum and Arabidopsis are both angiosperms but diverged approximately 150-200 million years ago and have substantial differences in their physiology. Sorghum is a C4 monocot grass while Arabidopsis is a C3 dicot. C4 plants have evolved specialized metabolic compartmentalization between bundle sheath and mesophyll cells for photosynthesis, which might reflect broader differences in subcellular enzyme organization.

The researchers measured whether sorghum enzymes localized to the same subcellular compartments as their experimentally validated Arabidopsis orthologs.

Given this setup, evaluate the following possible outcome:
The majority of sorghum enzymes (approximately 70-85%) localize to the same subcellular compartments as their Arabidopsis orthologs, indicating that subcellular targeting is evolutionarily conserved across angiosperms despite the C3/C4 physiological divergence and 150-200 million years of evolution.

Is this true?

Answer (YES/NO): NO